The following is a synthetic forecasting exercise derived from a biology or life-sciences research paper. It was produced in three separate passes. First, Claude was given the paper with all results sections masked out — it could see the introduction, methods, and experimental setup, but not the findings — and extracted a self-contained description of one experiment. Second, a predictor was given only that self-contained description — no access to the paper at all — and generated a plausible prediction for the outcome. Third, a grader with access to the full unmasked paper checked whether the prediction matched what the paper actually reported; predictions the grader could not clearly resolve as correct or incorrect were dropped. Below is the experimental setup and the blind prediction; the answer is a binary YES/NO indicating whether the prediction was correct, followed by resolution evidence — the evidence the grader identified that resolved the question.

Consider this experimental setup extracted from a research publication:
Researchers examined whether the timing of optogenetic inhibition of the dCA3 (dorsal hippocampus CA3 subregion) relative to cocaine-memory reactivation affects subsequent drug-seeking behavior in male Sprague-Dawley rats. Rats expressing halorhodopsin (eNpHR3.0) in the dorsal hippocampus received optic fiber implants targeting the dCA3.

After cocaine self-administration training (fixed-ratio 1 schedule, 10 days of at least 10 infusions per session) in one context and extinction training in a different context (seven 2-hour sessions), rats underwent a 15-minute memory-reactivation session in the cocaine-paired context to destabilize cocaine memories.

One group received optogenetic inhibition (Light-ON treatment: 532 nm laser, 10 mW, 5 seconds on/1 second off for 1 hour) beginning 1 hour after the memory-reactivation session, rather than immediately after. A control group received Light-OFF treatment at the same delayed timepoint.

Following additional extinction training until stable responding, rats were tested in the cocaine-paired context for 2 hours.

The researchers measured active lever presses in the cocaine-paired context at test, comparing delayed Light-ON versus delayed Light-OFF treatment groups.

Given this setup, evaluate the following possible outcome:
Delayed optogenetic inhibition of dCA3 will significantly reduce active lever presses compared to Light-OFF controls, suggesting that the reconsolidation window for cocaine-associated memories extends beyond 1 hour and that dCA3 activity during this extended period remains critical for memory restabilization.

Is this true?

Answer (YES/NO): NO